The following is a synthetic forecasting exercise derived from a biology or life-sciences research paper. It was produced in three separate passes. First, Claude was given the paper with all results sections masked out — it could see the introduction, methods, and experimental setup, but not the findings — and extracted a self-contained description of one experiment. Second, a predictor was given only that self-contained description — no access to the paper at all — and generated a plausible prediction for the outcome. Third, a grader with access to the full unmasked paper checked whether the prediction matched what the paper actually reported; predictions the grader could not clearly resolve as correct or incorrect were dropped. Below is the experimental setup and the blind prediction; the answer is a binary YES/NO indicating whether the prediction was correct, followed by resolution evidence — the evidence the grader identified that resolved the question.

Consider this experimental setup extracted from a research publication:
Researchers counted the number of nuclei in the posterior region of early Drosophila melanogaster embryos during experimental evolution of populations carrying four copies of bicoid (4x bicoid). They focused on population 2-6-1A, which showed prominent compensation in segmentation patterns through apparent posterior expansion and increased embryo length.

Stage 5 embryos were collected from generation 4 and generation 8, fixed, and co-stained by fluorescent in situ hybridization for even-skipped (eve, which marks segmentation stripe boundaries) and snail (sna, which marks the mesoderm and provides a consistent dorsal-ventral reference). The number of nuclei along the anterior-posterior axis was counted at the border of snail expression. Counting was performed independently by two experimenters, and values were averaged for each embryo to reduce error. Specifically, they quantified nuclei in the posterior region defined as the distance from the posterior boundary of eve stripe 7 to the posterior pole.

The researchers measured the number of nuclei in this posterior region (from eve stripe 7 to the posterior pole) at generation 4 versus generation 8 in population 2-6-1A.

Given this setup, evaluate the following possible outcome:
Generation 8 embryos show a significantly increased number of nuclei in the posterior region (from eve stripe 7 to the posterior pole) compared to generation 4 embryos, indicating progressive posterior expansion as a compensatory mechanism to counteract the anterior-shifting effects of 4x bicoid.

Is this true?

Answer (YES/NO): YES